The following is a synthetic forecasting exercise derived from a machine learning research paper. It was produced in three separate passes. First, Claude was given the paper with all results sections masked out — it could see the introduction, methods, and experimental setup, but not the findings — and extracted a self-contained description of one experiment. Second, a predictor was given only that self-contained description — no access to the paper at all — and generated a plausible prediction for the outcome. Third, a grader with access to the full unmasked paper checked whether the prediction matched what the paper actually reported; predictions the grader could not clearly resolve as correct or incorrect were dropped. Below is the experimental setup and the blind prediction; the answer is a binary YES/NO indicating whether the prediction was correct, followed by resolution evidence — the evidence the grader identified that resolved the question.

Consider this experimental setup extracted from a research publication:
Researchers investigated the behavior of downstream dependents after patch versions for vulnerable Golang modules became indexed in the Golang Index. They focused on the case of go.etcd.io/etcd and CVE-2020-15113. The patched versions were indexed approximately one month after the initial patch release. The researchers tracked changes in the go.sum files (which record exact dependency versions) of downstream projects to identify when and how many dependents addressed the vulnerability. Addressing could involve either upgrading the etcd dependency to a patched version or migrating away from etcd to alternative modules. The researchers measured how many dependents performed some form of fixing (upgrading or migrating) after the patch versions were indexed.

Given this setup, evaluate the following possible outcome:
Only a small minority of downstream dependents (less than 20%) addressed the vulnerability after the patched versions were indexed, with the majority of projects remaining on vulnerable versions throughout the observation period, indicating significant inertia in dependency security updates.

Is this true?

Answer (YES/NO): NO